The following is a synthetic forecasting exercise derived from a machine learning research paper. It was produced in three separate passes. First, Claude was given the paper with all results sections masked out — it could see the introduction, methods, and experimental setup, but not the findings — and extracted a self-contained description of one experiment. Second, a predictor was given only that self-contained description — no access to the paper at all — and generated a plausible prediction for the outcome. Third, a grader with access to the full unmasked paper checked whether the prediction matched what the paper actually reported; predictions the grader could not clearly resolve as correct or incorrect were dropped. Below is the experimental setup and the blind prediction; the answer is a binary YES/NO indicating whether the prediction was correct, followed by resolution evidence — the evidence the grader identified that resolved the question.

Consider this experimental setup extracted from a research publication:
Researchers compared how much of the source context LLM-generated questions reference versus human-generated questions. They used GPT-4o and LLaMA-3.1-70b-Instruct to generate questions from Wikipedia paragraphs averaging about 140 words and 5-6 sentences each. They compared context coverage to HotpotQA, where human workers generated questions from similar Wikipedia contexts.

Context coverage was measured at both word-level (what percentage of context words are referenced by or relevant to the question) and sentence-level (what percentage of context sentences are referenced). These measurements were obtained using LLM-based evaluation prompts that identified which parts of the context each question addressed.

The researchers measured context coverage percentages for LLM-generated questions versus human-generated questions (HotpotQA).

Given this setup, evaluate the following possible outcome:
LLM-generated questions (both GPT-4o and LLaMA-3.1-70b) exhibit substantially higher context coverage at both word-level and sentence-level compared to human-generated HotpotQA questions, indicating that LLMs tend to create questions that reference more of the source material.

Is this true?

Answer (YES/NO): NO